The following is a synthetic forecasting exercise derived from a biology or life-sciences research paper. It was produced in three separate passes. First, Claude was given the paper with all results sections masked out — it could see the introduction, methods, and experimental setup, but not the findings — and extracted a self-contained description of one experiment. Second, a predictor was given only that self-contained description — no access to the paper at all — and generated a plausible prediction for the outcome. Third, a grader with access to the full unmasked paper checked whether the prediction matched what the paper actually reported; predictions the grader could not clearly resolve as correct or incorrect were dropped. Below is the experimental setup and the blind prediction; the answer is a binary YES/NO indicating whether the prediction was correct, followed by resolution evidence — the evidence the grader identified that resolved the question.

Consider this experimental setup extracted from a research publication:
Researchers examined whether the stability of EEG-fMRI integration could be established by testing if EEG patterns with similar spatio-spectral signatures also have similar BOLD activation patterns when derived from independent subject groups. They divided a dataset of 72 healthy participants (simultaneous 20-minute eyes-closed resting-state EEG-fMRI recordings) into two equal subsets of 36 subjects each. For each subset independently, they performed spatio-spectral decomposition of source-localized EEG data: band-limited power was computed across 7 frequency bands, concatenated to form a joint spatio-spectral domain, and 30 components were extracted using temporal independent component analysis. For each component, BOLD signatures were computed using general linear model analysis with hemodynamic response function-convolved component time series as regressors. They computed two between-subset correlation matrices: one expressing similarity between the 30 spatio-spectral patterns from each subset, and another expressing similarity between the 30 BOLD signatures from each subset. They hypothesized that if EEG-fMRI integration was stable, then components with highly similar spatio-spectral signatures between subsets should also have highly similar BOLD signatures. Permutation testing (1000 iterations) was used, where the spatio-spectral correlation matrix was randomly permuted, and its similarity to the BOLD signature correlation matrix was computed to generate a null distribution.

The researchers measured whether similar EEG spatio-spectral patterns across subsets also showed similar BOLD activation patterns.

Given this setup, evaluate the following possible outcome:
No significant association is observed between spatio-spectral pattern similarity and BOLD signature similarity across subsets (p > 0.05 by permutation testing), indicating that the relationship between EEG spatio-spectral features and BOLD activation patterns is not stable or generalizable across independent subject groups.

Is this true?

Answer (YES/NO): NO